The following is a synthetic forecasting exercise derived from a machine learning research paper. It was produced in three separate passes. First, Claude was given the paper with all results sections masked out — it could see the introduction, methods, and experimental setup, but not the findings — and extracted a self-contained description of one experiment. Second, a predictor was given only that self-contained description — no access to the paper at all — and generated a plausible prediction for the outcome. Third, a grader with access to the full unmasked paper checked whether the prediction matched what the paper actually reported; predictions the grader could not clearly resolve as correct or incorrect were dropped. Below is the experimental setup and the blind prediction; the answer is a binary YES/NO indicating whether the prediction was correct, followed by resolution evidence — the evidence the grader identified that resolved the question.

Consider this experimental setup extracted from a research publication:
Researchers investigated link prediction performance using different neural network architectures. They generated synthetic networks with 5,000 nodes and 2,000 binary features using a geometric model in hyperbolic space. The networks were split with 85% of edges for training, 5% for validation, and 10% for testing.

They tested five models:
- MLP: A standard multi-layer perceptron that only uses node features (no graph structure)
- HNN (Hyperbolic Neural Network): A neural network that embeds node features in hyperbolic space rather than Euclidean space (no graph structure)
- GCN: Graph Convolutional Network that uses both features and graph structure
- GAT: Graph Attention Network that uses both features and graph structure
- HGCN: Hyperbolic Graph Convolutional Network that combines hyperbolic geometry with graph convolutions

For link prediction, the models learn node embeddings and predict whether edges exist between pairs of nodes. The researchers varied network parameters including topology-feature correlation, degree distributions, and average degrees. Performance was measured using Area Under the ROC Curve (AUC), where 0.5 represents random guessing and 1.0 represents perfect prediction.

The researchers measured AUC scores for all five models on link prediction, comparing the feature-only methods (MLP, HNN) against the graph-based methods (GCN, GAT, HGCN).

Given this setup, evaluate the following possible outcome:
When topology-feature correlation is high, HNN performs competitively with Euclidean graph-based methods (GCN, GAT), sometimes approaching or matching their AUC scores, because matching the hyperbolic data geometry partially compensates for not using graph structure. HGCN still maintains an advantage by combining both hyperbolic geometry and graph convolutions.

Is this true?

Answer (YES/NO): NO